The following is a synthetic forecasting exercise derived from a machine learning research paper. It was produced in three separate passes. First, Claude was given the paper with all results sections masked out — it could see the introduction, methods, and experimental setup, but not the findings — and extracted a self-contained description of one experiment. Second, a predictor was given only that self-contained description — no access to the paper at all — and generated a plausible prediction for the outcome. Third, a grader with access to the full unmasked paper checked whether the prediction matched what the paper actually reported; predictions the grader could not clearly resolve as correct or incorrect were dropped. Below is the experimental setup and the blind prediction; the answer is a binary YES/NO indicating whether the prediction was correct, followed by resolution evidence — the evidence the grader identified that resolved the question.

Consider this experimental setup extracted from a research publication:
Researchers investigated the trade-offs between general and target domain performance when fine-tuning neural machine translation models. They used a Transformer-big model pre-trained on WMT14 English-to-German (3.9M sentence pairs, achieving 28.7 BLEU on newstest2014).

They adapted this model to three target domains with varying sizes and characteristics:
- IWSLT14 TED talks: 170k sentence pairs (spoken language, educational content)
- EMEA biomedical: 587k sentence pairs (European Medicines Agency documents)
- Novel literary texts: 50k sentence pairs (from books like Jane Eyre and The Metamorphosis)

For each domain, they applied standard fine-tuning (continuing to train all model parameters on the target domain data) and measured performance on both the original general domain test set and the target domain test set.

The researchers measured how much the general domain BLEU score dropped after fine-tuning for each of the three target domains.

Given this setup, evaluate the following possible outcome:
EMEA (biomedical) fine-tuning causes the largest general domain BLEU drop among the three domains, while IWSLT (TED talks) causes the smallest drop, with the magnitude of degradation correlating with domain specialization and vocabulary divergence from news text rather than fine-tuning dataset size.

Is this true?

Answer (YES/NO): NO